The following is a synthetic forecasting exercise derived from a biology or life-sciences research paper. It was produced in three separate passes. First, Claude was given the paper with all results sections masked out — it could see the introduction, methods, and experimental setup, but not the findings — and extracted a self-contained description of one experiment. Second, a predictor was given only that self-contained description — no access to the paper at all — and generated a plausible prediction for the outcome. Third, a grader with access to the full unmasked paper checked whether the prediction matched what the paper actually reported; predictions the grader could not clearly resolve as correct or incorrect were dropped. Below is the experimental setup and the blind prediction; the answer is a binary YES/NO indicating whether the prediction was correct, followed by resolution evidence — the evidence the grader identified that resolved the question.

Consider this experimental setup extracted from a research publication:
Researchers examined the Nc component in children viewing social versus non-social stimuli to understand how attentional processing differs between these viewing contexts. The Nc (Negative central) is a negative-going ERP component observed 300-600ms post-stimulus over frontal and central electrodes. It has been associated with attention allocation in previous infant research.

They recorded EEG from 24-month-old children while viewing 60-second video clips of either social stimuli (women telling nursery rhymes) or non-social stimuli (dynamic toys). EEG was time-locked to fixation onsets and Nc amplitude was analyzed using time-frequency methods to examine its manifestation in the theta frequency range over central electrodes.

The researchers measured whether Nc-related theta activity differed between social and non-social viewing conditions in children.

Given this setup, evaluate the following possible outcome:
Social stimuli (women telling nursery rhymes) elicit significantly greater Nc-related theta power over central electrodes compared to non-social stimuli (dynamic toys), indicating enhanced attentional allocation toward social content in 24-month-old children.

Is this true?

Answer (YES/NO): NO